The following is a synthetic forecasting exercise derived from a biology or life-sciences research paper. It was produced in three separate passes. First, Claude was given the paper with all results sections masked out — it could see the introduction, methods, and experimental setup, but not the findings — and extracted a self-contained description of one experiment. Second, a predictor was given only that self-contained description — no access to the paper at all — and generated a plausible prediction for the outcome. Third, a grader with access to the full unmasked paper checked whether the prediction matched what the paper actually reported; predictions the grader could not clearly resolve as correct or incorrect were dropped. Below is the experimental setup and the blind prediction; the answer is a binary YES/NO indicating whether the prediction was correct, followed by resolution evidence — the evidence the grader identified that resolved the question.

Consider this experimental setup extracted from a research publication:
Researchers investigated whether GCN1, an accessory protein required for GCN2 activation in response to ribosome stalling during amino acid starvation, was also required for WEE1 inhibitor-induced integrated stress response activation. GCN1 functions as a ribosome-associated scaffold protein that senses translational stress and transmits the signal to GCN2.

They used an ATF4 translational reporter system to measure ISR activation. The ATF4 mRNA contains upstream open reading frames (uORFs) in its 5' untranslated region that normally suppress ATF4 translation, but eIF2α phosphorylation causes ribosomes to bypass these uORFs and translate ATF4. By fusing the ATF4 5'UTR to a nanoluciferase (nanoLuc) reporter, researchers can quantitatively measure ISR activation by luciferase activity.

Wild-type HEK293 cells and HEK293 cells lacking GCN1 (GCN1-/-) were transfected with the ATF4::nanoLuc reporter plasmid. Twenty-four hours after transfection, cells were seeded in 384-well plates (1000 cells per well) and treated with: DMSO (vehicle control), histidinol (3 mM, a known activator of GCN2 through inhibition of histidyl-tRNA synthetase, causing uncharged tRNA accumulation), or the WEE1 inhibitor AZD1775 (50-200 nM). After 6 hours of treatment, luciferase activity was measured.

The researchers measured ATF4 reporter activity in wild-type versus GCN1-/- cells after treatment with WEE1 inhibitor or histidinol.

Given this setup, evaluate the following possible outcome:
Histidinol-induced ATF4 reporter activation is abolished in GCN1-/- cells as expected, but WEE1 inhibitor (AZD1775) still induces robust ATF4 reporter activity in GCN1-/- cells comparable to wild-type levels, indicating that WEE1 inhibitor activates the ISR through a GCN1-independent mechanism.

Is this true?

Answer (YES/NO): NO